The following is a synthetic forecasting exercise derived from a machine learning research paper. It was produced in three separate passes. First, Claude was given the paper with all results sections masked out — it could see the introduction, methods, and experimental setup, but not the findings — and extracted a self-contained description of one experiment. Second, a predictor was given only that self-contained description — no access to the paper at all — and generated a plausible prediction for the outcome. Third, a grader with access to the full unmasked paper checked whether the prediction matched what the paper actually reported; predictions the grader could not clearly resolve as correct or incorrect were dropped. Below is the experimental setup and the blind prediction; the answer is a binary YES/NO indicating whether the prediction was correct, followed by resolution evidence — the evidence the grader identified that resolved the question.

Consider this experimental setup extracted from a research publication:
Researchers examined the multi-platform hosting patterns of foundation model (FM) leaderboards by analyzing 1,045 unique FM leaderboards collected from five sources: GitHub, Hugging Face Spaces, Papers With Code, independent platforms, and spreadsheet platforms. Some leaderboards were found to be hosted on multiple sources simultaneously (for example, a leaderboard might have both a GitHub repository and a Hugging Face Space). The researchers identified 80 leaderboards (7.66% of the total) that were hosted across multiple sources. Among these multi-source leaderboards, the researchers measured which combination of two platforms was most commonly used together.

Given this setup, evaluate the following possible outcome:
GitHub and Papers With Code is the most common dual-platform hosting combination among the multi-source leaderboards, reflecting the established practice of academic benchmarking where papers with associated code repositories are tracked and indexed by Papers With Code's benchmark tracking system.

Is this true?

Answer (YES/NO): NO